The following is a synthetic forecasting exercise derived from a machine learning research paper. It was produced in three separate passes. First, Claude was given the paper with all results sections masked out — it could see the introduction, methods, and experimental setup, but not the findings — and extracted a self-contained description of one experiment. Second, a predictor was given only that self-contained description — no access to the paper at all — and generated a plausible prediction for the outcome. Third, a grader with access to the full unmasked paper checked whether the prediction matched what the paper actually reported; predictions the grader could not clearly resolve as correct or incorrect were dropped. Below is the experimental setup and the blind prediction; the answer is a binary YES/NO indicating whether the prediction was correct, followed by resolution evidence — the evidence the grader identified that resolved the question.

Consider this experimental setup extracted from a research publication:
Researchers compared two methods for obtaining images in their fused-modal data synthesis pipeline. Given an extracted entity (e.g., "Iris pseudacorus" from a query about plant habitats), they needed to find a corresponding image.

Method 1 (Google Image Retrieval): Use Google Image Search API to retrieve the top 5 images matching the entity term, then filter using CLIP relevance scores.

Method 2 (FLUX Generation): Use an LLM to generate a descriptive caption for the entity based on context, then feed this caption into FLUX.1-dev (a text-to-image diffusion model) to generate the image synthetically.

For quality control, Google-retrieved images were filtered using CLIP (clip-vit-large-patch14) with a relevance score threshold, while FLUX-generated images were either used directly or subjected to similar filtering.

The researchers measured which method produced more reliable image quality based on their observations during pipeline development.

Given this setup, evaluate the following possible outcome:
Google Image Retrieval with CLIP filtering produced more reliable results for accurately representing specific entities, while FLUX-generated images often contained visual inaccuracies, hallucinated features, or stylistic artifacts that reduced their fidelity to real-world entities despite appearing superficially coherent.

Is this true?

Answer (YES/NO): NO